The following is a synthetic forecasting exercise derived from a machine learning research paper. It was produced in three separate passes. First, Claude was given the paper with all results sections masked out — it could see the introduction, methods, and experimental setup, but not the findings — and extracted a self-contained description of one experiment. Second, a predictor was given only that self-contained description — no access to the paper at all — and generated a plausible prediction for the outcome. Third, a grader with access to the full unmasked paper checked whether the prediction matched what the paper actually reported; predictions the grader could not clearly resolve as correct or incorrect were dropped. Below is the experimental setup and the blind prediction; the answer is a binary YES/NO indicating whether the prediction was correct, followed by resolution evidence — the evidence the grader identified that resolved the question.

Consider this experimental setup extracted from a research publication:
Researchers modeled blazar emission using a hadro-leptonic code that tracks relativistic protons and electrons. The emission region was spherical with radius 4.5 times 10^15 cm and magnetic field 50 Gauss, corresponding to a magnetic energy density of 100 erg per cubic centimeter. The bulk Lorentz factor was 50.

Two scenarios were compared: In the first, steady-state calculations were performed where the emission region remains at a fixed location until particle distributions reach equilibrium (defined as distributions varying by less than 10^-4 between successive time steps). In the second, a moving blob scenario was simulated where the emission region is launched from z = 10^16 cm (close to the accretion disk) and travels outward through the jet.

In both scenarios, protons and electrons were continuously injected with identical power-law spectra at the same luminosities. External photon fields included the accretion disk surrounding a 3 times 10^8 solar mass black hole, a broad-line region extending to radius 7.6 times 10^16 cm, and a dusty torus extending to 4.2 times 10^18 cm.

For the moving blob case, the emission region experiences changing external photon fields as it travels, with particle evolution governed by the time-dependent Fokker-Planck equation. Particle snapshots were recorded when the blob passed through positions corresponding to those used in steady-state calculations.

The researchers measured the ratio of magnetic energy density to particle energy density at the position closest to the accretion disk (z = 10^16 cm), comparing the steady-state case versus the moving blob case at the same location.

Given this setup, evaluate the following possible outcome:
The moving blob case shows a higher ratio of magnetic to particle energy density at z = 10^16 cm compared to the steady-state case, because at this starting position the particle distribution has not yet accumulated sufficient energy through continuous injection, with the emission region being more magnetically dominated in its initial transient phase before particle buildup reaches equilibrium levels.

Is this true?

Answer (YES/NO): YES